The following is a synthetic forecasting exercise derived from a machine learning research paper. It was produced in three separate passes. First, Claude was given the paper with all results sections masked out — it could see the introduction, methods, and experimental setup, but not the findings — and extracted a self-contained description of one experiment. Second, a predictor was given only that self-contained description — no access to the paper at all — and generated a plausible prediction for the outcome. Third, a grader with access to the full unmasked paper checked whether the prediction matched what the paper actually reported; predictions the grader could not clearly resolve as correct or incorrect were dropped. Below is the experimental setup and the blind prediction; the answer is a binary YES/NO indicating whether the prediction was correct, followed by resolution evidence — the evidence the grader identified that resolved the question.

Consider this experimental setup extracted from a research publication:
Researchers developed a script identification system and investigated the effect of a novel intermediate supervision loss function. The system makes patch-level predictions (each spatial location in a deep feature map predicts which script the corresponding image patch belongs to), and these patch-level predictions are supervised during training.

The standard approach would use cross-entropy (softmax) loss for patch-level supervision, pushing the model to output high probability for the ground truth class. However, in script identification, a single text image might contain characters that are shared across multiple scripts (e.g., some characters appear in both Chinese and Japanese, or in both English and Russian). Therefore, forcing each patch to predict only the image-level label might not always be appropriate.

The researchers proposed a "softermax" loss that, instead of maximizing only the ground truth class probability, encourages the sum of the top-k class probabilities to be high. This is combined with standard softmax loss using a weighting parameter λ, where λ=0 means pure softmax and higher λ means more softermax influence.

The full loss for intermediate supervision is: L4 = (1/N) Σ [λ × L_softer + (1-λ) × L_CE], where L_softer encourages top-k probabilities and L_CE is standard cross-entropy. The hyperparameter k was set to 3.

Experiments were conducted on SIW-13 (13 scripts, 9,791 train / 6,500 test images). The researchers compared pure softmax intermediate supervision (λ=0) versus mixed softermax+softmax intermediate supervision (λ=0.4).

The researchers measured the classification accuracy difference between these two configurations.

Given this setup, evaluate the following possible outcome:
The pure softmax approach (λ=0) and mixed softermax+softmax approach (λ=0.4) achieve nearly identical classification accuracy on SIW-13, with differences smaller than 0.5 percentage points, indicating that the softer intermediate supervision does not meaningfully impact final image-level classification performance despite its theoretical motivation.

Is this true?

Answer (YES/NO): NO